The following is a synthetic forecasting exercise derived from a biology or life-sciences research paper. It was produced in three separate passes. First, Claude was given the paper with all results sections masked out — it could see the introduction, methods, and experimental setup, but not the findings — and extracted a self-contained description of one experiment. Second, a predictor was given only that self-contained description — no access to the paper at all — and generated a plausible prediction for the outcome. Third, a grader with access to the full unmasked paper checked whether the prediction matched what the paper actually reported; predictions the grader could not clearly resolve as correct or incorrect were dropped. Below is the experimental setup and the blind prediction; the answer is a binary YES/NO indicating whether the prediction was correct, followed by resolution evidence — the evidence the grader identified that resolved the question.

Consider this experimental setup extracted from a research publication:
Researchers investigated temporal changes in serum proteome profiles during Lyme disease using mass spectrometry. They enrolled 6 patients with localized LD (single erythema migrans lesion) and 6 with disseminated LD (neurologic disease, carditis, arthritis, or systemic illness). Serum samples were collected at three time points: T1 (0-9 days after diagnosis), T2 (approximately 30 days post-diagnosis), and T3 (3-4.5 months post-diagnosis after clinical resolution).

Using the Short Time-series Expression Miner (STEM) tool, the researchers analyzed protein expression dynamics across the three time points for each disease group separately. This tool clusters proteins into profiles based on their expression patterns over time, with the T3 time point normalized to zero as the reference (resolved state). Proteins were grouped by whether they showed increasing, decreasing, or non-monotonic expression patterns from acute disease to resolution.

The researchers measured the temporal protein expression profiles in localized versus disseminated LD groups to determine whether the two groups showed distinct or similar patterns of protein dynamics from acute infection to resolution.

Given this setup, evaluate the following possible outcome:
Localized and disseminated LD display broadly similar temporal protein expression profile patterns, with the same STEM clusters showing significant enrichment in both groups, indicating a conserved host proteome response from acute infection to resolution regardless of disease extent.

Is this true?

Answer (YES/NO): NO